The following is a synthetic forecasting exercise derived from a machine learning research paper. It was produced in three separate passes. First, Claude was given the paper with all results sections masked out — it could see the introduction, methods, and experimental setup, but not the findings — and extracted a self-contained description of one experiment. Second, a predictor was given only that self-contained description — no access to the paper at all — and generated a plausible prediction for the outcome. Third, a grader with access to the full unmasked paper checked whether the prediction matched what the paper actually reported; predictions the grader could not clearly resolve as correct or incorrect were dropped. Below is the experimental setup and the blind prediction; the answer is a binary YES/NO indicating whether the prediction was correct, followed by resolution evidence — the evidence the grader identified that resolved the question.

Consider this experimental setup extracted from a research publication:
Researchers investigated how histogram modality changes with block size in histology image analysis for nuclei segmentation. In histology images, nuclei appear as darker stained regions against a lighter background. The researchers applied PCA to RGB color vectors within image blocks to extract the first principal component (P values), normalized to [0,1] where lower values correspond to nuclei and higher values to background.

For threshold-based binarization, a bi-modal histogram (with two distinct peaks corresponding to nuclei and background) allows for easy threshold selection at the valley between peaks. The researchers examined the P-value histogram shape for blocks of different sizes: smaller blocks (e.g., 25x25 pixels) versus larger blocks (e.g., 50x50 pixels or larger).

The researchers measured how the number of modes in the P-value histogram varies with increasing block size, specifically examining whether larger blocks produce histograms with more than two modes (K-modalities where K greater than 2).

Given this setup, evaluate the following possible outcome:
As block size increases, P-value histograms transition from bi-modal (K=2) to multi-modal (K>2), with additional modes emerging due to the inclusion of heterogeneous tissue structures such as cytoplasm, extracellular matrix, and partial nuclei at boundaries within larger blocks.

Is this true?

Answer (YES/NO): YES